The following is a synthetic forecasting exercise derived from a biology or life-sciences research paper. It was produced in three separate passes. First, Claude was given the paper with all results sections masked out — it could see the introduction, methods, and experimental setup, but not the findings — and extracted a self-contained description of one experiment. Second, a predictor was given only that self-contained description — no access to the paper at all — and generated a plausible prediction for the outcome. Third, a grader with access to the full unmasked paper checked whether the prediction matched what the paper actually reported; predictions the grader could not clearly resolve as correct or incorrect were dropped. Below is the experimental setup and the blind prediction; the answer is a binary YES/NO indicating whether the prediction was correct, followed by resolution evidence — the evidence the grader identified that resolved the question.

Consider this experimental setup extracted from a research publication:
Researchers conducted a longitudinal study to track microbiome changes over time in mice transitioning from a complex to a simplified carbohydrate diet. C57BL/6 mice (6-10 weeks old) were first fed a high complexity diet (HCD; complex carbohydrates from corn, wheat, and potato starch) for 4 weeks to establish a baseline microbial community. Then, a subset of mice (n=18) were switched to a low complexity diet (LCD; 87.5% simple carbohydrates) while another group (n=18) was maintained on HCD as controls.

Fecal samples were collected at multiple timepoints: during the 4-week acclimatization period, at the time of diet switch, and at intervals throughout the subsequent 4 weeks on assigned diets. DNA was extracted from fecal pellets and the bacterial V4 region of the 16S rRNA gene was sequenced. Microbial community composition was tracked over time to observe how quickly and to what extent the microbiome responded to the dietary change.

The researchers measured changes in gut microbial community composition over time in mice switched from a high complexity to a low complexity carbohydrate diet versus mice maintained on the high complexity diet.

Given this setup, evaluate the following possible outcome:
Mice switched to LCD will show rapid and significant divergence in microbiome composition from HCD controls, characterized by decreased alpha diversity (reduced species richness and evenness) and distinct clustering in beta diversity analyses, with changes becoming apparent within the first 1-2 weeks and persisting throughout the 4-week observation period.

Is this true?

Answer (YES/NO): YES